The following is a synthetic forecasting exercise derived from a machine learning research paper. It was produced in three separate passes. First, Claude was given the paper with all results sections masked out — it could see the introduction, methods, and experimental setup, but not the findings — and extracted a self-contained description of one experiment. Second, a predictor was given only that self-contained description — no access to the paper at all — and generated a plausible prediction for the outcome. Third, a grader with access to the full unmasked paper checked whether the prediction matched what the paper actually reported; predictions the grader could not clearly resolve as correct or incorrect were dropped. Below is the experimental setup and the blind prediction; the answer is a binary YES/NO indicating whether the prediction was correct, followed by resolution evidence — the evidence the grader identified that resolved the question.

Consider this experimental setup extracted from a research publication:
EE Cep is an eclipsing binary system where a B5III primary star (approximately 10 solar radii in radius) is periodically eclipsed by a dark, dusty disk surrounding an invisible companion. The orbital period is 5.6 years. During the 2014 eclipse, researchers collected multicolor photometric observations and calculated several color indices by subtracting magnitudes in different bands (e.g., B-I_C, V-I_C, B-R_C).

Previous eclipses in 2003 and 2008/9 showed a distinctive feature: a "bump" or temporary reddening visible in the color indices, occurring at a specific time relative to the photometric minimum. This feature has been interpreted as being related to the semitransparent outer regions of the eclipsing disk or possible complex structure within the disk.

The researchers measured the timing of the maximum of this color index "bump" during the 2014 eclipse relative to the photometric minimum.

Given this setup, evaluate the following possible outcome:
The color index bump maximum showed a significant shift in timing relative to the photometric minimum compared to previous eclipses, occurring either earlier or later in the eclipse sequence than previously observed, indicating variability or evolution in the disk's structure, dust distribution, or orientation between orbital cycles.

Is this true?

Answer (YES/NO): NO